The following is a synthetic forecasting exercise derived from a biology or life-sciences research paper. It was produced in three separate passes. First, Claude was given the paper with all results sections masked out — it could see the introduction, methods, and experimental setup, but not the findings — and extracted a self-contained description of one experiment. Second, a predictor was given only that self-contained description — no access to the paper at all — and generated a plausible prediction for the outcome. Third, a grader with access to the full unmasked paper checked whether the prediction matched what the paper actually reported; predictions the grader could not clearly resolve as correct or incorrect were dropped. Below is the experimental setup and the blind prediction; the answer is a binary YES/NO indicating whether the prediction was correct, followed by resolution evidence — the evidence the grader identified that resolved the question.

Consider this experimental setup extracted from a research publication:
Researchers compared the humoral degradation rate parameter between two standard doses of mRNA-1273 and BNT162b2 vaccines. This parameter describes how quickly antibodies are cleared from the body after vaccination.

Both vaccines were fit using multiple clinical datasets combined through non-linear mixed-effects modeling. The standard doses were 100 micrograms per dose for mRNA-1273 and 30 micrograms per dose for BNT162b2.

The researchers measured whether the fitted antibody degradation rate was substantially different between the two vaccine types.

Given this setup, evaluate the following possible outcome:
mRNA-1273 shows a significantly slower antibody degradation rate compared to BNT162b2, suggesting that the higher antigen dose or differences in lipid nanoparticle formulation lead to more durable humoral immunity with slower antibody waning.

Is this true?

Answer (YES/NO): NO